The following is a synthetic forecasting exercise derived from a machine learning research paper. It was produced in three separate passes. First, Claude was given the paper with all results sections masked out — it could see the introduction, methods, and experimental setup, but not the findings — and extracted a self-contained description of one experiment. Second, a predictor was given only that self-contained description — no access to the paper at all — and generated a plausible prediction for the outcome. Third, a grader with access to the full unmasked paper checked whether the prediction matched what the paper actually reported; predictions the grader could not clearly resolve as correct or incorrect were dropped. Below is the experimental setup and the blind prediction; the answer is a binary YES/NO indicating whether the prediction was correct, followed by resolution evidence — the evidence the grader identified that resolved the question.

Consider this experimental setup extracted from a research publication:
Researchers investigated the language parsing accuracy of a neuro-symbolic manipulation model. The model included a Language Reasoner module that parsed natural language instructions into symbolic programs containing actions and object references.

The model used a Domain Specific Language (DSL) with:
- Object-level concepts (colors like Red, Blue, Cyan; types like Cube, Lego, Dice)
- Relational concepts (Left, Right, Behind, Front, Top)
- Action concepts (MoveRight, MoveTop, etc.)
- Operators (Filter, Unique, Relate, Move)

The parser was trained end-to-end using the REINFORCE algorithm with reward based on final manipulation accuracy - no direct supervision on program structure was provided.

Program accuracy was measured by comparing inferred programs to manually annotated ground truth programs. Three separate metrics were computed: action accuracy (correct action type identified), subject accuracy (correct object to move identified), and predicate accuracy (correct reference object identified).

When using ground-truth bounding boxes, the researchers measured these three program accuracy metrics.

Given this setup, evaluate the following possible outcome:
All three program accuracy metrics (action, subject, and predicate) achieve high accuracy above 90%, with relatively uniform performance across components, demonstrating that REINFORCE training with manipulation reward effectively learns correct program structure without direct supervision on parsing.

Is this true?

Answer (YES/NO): YES